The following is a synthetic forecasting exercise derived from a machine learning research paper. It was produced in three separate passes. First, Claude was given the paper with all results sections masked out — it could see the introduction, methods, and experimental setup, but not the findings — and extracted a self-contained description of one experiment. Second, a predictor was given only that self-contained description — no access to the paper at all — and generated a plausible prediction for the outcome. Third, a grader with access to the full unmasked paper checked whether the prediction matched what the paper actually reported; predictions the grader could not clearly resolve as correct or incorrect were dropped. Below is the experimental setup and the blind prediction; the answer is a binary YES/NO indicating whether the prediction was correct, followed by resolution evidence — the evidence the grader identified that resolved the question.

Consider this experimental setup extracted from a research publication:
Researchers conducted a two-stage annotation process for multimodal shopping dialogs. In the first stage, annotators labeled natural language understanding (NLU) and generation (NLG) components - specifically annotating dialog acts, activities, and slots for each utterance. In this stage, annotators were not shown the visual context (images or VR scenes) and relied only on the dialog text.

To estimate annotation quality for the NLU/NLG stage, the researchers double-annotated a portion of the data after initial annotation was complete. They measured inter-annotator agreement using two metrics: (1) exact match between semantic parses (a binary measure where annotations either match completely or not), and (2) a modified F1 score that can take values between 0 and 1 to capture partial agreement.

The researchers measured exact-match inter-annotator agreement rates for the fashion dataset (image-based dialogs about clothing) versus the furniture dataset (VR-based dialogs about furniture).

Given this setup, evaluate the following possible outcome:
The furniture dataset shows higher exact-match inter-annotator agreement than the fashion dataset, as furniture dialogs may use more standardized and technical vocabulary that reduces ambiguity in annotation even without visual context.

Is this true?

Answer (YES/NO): YES